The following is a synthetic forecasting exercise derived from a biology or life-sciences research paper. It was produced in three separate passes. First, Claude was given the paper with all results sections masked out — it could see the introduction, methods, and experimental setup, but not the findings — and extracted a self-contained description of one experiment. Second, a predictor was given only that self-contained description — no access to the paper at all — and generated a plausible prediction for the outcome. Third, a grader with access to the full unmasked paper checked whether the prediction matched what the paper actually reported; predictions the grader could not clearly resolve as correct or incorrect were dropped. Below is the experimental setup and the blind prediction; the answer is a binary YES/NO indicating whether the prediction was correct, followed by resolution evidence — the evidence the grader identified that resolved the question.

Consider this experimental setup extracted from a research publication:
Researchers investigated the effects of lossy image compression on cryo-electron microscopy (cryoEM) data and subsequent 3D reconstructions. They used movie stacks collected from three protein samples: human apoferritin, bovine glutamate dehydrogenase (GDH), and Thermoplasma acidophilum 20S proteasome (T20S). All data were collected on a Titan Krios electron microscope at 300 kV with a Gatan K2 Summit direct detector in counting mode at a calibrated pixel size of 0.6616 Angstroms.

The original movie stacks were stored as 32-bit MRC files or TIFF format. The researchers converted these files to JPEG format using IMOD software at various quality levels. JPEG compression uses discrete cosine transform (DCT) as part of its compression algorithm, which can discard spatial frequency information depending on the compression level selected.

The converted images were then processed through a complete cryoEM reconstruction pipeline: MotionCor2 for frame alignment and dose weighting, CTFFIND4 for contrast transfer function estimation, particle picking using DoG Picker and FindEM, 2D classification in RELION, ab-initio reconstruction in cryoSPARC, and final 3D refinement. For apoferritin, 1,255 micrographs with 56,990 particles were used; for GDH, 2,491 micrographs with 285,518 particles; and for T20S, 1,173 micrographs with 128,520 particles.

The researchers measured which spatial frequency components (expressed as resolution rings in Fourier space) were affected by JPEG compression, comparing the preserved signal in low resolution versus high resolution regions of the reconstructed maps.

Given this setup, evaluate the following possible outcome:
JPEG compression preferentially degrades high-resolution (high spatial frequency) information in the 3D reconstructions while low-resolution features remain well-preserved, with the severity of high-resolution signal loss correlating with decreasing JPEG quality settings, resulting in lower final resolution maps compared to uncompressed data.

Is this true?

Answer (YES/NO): NO